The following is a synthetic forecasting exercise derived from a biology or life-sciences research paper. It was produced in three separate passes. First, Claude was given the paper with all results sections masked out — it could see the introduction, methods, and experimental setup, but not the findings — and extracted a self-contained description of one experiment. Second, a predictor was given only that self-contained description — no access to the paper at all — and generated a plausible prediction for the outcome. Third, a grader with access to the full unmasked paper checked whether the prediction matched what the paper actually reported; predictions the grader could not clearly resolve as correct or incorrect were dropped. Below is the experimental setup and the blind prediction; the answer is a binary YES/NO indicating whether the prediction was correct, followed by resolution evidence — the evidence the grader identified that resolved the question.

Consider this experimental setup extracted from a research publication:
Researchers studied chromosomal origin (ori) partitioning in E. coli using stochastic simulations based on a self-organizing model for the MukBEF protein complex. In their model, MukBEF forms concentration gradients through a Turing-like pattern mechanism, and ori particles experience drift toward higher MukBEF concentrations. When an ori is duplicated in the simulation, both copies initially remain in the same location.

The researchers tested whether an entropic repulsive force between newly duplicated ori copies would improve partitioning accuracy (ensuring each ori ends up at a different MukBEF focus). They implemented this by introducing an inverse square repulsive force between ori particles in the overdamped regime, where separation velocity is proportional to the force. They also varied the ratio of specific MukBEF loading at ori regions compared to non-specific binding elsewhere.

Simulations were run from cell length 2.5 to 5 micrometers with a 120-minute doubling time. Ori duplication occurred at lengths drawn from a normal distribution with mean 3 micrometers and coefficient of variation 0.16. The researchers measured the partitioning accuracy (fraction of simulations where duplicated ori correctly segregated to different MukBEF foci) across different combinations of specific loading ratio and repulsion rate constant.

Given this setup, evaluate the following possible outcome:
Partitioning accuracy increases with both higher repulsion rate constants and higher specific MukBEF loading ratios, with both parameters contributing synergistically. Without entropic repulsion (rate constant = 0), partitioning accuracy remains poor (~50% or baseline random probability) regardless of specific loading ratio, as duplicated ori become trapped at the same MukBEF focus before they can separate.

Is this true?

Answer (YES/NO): NO